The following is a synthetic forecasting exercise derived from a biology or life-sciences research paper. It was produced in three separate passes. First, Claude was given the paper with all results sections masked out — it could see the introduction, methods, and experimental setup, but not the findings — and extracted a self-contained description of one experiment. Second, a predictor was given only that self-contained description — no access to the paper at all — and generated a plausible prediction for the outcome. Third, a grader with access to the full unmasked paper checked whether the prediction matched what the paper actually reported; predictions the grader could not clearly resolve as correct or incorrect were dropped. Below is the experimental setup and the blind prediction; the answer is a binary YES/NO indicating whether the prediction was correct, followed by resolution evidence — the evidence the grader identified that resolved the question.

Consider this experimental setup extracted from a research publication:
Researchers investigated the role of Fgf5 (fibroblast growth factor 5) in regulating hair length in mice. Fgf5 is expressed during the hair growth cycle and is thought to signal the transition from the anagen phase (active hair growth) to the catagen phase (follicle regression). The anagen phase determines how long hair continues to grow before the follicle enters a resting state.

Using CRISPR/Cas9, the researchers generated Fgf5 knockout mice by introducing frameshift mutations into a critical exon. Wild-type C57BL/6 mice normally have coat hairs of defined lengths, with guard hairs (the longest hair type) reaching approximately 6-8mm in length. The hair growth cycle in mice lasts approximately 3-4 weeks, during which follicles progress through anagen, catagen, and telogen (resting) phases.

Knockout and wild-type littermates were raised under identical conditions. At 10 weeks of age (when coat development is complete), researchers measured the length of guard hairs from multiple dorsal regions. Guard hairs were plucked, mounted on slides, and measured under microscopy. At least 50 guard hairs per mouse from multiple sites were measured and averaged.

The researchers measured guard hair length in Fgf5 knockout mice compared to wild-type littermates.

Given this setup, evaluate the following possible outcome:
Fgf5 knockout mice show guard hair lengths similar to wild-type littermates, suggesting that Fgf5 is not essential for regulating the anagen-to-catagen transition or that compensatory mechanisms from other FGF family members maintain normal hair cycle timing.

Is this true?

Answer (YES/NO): NO